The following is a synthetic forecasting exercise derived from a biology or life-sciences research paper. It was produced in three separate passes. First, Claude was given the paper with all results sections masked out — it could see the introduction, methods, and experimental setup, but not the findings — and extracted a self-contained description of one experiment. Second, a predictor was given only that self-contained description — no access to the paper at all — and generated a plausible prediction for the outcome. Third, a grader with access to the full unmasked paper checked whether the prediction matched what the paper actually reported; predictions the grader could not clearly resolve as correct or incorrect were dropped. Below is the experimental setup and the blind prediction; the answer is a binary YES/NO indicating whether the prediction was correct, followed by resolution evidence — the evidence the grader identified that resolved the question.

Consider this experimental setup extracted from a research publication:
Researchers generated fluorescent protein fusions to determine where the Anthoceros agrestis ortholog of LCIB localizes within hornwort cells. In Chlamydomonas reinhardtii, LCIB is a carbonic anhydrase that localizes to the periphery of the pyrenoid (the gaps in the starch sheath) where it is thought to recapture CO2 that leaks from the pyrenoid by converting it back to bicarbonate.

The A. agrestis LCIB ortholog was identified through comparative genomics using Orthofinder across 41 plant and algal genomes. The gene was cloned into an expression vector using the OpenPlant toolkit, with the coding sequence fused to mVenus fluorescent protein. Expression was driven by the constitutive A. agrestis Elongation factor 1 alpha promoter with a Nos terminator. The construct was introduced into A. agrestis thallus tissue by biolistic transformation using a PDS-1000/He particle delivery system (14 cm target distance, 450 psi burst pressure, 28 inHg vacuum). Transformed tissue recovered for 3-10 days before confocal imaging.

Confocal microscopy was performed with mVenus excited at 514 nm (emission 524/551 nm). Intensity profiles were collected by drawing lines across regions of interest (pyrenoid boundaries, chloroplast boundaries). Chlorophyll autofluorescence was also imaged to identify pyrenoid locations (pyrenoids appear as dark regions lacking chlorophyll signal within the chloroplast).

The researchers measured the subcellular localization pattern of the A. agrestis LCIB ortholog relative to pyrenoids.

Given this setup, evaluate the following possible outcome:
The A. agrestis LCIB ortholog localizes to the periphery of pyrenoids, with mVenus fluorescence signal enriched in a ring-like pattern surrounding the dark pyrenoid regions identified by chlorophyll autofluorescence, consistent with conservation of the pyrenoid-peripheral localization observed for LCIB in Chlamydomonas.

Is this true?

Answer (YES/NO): NO